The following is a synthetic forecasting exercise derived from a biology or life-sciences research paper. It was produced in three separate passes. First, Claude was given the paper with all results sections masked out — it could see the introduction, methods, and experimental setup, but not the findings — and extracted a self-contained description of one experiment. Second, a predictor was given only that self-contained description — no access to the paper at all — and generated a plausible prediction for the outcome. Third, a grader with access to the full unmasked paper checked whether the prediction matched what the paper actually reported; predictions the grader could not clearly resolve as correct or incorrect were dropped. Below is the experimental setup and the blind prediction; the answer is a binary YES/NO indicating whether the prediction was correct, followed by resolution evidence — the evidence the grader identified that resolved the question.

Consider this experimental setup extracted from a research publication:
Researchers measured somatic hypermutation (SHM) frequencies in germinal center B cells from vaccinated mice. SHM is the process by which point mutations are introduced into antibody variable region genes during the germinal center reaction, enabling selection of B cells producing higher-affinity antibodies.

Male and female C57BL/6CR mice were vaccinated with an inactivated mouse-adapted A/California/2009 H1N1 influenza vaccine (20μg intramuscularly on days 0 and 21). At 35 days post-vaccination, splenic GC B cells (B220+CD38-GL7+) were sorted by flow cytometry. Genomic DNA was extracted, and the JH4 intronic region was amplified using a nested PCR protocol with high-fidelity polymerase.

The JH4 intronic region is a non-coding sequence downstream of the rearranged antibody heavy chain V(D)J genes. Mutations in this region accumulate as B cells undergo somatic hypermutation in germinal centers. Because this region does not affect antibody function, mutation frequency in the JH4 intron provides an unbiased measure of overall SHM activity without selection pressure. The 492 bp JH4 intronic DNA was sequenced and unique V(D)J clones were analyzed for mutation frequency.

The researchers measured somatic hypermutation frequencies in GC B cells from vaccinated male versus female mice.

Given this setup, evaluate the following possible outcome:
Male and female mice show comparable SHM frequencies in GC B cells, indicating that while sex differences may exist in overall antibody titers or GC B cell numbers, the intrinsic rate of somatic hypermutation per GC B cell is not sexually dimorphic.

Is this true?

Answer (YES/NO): NO